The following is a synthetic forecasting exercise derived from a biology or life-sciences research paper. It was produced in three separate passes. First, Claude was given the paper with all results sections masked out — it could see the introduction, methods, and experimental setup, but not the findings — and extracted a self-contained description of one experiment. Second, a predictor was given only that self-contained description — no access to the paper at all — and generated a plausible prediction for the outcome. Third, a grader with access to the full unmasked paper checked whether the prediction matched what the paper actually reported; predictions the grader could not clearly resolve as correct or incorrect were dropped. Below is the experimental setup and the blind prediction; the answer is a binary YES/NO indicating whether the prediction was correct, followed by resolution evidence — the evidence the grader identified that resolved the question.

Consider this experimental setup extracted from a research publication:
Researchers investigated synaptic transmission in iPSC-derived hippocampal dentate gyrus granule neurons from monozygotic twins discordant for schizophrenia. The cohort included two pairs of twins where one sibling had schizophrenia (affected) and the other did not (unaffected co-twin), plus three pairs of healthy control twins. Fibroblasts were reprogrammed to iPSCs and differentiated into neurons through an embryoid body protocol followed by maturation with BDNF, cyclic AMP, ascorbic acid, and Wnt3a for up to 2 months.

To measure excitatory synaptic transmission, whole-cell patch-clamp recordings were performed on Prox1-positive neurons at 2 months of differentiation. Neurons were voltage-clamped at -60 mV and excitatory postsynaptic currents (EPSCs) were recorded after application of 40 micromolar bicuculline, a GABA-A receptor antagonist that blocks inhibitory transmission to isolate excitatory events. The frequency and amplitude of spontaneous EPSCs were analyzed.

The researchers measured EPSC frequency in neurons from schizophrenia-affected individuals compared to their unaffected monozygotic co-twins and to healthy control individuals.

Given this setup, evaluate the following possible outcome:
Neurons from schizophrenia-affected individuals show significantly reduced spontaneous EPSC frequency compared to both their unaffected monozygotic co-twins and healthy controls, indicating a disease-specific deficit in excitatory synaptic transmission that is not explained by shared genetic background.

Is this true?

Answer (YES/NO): YES